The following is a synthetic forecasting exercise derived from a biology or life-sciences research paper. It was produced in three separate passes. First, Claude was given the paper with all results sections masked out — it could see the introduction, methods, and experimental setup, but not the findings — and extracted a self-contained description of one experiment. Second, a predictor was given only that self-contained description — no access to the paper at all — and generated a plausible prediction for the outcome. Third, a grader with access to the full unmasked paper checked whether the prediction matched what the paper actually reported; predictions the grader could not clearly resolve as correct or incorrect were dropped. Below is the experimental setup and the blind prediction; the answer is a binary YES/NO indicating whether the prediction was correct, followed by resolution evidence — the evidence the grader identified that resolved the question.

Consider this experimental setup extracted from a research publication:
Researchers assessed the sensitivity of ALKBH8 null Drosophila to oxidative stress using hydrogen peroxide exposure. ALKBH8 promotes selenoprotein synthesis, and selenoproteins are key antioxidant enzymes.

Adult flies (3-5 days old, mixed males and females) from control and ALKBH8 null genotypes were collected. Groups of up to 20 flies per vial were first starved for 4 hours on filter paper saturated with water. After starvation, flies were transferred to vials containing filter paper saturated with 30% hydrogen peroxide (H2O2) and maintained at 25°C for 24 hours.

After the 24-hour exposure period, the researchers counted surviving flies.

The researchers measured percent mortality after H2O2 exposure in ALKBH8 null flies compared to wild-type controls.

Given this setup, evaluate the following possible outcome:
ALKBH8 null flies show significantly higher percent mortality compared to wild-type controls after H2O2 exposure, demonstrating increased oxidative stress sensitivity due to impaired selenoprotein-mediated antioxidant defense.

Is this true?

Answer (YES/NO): YES